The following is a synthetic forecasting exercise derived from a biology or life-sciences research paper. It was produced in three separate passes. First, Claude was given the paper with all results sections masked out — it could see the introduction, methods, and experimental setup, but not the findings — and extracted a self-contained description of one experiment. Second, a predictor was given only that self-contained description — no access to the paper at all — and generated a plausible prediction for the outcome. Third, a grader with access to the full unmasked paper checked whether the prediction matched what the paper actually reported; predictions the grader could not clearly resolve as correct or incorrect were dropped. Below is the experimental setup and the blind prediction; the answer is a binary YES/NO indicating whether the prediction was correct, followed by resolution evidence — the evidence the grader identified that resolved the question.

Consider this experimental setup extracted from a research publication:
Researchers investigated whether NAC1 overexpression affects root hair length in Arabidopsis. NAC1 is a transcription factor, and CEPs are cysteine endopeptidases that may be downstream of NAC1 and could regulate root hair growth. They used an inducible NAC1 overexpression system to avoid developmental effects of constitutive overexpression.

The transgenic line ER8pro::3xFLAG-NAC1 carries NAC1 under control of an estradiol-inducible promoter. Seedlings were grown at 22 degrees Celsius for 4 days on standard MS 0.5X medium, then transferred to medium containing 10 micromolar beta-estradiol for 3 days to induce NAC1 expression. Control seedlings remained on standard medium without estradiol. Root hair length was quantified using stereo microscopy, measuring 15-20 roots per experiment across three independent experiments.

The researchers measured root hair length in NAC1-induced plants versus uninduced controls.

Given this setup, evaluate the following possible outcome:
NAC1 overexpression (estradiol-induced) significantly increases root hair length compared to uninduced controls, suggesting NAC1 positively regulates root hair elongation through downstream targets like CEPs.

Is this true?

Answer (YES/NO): NO